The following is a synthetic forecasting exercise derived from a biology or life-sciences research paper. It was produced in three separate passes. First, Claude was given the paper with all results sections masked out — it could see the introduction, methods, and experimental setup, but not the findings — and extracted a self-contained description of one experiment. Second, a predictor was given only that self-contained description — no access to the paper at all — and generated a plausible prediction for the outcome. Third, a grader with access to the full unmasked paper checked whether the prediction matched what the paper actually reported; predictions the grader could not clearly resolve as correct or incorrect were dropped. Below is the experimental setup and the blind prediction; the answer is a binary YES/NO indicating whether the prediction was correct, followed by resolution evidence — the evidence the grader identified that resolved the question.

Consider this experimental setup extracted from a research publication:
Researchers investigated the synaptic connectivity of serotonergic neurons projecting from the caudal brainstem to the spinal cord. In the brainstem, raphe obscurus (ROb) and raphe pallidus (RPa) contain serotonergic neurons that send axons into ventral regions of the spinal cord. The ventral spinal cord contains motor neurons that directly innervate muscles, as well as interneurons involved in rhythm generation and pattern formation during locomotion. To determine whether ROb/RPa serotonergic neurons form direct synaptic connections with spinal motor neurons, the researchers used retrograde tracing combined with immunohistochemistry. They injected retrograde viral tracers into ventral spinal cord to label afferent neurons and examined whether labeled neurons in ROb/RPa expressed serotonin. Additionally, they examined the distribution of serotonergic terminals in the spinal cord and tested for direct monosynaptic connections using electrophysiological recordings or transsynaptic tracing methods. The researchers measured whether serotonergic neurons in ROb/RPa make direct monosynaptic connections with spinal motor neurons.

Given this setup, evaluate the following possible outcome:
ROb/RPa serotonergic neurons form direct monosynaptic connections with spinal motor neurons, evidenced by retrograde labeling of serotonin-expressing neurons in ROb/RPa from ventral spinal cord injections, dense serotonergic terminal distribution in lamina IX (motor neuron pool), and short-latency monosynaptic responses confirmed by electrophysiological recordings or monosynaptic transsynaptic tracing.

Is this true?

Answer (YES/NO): YES